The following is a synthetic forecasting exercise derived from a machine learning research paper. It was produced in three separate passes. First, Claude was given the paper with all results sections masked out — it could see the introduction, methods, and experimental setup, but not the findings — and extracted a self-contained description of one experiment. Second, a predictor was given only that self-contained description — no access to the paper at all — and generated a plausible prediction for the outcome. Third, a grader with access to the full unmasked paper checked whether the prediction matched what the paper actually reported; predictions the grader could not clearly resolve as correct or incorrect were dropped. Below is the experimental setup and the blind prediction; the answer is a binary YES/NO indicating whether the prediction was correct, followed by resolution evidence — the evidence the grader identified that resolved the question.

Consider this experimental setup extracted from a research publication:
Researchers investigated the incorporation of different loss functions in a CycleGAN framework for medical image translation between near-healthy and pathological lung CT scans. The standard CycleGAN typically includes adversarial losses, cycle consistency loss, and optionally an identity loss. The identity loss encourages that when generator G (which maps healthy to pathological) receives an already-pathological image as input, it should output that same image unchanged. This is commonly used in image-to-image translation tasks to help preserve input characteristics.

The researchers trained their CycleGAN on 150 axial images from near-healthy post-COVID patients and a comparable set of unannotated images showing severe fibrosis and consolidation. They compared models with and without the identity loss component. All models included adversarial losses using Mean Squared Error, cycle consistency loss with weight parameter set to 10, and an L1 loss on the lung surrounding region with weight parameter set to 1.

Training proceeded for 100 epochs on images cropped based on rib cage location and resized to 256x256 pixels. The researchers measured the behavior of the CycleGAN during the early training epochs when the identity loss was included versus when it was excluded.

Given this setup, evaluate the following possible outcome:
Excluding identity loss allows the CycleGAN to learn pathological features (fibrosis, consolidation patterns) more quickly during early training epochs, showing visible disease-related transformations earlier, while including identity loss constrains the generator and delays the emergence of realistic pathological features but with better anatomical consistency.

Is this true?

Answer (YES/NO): NO